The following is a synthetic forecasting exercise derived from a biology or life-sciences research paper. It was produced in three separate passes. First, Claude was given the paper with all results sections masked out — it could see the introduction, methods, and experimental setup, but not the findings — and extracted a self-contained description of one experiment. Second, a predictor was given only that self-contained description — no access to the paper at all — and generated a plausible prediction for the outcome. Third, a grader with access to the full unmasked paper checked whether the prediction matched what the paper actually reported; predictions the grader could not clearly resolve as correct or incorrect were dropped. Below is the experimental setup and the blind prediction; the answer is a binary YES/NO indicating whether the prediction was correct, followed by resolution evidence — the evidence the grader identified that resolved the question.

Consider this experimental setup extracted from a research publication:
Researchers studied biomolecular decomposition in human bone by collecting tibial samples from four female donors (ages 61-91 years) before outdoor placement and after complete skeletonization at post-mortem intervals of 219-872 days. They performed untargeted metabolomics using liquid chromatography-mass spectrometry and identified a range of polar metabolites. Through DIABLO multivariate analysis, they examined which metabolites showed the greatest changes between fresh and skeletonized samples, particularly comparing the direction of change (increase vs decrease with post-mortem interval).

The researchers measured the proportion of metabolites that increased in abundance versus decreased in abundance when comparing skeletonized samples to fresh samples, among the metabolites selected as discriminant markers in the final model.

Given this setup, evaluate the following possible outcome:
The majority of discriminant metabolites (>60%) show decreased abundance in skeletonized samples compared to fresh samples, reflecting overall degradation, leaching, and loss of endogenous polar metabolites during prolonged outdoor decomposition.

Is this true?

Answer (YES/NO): NO